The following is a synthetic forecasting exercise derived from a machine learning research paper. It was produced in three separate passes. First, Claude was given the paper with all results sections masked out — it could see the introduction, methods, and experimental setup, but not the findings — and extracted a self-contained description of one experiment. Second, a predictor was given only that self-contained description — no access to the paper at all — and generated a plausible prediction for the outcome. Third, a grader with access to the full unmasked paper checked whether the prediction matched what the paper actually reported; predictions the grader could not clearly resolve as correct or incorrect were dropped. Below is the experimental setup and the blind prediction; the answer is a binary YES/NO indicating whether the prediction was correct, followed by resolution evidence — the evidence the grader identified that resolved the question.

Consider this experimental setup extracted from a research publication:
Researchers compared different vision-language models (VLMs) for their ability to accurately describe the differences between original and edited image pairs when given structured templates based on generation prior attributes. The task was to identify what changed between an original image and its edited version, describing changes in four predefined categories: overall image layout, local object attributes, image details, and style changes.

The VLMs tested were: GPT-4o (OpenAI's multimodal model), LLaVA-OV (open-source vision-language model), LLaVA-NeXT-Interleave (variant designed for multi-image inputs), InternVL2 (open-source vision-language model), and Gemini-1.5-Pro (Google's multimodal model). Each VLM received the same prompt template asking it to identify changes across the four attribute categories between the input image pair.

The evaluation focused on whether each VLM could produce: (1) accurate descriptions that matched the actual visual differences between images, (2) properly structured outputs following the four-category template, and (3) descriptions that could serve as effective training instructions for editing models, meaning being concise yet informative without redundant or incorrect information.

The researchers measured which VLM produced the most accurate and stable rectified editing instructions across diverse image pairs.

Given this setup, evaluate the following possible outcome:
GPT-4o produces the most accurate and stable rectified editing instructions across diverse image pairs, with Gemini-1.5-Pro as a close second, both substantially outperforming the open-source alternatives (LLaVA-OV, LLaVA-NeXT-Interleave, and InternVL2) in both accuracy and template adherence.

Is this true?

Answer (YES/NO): NO